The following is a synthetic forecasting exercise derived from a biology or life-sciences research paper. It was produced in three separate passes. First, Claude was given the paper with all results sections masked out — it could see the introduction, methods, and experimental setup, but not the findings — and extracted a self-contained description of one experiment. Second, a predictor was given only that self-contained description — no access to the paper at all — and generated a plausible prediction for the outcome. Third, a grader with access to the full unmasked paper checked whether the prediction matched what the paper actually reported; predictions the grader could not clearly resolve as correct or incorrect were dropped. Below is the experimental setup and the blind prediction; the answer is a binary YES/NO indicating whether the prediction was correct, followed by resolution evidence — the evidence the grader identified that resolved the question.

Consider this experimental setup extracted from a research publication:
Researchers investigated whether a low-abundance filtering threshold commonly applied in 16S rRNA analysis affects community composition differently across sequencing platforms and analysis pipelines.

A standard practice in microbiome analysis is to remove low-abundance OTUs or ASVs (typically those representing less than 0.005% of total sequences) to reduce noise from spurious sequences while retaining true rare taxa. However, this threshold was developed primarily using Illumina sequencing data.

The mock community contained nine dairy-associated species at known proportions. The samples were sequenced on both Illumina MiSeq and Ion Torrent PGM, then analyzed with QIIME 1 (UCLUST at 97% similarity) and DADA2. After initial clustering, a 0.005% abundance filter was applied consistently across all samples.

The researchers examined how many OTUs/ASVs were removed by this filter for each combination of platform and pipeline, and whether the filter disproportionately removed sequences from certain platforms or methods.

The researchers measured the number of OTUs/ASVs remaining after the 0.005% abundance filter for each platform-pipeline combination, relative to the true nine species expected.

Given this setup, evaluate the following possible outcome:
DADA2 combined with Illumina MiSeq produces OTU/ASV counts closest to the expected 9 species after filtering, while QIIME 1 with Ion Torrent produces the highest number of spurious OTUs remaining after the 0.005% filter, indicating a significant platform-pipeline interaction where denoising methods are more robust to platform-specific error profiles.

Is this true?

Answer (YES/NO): NO